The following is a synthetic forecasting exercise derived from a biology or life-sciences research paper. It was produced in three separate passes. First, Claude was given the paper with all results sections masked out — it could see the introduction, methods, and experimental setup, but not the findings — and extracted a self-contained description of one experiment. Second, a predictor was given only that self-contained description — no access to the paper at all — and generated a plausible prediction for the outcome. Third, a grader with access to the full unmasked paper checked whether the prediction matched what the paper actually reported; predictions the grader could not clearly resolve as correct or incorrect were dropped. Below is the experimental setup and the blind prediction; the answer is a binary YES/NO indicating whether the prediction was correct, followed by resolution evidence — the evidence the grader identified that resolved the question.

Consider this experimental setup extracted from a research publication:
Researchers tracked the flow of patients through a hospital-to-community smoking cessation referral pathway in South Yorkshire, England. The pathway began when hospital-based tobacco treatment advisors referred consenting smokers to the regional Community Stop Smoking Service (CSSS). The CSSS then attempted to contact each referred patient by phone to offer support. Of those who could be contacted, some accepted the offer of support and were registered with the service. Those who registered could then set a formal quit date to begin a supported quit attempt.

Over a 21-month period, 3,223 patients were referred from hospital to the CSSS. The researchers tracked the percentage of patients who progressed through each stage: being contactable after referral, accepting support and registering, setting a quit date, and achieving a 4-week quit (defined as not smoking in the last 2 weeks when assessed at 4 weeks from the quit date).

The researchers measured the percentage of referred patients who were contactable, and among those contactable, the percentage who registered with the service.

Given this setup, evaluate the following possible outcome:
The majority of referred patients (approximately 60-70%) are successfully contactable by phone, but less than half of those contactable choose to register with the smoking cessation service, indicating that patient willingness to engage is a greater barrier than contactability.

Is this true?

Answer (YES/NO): NO